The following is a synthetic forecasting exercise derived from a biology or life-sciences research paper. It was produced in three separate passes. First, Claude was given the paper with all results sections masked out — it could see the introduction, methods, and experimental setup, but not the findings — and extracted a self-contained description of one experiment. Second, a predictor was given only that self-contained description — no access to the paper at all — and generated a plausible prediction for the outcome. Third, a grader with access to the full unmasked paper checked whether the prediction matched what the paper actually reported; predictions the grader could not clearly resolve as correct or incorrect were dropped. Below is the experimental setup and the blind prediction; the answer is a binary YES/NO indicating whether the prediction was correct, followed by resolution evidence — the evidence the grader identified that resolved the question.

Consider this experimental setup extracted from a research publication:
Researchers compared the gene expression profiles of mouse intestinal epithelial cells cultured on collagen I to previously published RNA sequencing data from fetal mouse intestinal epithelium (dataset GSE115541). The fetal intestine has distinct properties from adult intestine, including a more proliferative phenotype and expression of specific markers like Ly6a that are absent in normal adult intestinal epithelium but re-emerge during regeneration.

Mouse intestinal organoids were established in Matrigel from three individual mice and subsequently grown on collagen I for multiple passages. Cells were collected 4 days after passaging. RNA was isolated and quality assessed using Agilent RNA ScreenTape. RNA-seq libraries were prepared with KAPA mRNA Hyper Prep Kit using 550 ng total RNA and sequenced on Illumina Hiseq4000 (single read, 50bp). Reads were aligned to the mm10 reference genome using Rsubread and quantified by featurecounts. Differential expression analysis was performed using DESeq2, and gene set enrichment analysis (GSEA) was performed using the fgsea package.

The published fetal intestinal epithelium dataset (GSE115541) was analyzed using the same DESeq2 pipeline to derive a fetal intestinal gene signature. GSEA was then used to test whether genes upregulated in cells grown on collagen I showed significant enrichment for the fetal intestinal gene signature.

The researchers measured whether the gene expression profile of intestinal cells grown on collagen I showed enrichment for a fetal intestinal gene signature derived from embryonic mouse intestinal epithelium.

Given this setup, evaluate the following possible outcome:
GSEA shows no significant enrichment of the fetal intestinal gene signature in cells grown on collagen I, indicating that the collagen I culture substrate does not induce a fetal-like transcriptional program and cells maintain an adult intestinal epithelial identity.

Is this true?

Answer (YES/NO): NO